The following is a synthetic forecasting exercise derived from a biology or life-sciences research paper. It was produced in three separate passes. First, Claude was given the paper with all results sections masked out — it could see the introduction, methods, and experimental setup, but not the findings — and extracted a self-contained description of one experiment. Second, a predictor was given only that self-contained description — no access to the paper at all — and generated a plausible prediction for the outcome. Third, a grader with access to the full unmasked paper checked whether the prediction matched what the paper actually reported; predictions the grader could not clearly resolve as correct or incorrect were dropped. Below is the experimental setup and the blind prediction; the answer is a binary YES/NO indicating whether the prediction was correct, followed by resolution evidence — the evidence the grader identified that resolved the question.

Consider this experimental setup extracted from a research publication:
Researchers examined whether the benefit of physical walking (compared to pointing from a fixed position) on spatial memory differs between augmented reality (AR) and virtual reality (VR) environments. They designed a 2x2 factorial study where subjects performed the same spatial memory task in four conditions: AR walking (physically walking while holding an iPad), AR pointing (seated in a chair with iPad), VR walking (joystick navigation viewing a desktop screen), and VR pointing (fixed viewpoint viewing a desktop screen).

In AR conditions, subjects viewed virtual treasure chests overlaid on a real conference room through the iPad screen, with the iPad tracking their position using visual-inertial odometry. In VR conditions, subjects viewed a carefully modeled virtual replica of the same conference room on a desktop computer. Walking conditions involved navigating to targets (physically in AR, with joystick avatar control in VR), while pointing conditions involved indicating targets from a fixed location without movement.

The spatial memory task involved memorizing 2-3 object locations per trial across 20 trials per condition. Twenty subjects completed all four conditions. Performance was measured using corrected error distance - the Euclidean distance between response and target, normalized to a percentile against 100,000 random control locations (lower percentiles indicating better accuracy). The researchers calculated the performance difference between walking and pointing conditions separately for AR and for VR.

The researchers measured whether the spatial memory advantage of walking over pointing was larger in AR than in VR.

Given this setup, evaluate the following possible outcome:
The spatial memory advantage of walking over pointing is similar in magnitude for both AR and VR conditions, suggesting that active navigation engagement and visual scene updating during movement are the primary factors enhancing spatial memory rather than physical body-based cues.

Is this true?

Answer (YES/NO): NO